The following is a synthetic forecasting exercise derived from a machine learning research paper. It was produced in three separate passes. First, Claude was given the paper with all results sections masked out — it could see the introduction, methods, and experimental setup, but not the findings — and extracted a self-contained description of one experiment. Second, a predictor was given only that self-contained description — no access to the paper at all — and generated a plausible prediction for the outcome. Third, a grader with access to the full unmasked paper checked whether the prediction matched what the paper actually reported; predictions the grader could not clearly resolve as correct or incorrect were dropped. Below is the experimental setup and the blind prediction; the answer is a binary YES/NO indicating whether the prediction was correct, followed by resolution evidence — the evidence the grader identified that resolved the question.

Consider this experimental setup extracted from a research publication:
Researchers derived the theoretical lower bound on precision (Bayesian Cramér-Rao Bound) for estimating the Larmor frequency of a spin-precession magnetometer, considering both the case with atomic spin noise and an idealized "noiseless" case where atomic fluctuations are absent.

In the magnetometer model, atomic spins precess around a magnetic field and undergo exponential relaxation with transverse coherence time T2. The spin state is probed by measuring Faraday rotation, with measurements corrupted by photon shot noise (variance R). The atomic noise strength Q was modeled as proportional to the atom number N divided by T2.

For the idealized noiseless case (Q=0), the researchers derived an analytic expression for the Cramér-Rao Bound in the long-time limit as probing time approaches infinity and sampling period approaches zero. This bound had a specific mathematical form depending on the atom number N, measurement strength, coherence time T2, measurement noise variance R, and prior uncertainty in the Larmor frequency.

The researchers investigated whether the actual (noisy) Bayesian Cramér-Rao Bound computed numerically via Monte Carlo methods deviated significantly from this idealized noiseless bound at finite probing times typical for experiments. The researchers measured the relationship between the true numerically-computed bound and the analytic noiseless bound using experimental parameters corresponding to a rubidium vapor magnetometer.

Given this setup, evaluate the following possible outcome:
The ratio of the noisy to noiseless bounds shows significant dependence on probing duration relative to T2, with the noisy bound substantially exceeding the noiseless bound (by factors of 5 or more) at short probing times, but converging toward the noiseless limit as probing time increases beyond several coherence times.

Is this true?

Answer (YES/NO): NO